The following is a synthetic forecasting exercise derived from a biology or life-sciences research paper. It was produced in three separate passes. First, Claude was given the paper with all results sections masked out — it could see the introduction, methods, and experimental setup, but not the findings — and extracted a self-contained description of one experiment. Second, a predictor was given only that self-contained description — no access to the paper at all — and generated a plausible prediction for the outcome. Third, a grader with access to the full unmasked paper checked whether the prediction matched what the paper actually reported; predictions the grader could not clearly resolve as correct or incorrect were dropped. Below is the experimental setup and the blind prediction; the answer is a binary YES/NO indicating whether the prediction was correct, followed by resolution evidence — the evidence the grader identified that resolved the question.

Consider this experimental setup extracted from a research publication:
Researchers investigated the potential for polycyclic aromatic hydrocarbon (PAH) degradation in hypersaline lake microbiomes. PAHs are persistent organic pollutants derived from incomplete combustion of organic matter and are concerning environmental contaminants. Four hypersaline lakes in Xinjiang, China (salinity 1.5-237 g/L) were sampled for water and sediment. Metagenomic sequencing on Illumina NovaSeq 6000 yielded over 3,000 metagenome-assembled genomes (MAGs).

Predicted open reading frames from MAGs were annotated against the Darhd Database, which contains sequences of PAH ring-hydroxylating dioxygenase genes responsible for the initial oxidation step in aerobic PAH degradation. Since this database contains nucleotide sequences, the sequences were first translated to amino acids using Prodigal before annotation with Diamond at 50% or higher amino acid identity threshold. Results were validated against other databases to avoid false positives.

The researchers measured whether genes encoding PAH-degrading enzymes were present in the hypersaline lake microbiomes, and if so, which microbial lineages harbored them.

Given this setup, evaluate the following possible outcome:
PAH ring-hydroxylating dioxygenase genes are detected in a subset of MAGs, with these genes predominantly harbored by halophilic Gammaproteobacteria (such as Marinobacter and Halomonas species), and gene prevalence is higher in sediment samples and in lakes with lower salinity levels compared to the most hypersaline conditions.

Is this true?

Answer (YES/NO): NO